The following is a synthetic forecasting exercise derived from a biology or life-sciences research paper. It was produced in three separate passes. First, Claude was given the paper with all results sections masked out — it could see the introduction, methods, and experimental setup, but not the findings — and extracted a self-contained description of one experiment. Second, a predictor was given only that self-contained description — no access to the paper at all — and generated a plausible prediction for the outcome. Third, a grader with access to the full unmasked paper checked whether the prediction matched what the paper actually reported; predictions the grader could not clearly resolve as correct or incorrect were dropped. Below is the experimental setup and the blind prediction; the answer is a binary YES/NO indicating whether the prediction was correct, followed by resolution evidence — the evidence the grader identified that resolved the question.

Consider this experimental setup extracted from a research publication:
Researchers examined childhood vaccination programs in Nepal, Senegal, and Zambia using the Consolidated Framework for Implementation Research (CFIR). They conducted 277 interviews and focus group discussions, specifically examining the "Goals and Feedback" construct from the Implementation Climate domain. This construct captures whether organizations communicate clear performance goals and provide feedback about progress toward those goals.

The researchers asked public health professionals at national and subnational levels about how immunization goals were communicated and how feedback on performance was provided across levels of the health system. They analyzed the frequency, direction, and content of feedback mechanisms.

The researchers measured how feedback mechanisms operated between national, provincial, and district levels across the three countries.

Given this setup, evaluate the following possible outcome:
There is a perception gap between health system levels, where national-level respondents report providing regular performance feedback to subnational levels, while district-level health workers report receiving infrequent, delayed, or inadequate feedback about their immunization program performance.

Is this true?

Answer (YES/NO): NO